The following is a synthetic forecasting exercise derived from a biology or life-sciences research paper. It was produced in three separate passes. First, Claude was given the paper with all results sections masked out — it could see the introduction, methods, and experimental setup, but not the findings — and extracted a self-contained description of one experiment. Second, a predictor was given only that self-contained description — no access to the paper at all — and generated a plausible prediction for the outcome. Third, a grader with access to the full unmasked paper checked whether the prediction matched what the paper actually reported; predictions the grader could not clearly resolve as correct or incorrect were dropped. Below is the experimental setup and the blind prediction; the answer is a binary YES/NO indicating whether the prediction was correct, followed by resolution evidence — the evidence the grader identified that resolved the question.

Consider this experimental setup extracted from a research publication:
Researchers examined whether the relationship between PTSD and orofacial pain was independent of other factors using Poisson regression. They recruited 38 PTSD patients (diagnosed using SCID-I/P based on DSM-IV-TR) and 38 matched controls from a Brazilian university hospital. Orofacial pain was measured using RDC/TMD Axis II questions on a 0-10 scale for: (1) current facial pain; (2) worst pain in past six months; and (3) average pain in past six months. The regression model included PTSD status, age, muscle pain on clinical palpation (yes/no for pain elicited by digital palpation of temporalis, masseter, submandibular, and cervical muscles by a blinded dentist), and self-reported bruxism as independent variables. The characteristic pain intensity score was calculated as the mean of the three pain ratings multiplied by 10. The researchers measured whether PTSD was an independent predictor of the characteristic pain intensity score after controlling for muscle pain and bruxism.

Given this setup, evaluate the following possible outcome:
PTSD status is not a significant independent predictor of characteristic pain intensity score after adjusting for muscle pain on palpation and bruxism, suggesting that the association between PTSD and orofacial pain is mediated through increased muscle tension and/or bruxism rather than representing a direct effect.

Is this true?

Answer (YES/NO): NO